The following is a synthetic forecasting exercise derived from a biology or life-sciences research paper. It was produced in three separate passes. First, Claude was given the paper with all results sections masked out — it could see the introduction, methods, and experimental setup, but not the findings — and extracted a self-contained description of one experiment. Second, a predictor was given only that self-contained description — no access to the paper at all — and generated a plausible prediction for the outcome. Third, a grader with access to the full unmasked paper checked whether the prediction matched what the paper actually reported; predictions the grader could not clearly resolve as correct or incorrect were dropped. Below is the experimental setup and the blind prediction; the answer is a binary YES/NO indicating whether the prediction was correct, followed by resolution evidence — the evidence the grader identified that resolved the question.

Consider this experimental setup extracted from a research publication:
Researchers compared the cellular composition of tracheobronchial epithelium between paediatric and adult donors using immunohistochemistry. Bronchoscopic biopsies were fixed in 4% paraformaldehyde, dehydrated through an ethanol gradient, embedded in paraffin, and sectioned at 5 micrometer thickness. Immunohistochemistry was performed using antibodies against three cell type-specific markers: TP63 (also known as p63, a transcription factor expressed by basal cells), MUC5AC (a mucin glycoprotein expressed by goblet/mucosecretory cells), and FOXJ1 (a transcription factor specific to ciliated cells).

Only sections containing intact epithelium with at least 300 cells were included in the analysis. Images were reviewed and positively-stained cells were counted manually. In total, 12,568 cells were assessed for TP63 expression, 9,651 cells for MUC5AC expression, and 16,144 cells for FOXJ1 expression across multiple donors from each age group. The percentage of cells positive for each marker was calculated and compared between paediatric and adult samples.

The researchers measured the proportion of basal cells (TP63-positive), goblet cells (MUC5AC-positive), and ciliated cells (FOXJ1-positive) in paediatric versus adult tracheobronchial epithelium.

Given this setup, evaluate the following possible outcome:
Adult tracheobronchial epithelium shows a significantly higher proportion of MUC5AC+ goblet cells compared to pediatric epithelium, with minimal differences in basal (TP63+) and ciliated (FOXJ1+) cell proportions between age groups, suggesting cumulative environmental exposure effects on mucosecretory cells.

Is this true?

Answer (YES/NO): NO